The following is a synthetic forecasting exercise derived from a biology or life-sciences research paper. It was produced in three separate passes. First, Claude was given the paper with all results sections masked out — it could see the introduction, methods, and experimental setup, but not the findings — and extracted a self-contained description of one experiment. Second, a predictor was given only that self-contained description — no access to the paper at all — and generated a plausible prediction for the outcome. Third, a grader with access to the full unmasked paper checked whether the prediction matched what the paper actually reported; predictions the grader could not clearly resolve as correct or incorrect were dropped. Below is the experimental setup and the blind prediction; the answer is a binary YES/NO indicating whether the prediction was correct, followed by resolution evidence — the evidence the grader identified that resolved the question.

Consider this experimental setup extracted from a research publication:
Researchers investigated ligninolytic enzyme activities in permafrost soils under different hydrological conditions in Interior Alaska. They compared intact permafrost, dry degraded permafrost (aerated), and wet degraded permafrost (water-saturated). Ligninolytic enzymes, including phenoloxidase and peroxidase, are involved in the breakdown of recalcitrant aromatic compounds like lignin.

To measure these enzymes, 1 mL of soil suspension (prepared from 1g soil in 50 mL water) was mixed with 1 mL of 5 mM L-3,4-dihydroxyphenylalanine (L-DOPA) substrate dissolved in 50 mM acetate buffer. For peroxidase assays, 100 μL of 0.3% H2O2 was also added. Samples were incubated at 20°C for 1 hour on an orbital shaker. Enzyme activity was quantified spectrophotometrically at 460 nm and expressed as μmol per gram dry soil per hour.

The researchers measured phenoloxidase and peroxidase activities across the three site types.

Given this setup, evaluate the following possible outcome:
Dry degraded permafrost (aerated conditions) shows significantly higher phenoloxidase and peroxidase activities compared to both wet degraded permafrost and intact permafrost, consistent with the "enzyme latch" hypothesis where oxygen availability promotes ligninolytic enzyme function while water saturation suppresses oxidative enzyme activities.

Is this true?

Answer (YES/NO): NO